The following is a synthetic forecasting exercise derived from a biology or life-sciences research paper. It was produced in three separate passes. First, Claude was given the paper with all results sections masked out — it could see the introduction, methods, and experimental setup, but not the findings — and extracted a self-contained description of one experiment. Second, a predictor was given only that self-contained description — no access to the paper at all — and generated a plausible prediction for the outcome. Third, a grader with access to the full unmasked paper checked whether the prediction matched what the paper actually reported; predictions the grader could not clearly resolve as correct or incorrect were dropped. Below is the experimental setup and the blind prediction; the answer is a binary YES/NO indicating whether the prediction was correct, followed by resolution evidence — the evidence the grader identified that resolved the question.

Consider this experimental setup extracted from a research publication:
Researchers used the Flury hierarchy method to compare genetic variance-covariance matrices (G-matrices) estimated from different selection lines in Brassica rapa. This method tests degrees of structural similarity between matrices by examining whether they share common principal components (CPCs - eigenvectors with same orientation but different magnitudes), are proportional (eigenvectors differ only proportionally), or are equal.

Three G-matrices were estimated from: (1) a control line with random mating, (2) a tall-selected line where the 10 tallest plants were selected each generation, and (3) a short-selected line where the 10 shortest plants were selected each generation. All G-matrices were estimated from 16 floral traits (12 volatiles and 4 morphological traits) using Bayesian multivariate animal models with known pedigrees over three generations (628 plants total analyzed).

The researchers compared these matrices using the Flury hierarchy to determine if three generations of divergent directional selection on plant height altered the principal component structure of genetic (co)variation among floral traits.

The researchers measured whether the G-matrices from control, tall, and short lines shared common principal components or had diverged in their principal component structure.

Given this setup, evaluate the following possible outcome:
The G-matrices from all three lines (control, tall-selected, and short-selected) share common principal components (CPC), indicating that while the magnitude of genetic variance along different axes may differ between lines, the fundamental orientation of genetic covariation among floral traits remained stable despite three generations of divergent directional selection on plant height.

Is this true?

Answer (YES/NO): NO